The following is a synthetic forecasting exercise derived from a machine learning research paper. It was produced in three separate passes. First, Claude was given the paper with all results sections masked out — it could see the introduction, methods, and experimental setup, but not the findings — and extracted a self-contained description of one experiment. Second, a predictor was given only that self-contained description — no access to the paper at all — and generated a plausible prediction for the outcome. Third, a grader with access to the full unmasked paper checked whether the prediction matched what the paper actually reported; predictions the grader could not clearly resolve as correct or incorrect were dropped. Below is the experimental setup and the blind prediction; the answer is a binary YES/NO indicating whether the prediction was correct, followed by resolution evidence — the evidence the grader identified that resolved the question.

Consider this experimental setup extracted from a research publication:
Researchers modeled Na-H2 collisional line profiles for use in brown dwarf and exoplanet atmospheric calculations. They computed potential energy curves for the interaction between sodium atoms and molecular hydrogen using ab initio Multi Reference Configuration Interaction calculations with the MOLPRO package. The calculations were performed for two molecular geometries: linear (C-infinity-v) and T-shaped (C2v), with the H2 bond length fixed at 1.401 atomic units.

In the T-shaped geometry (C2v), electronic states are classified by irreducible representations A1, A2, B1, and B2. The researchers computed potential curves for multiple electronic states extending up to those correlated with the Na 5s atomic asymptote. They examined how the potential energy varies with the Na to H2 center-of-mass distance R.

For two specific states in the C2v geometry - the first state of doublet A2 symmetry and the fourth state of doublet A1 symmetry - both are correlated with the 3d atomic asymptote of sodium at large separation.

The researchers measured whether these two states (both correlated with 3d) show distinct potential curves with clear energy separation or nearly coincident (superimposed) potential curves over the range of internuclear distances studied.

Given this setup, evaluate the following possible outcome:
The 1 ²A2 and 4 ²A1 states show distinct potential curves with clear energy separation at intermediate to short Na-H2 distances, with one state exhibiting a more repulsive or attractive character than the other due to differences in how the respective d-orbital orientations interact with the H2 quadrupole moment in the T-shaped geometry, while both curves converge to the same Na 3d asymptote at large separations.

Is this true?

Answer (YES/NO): NO